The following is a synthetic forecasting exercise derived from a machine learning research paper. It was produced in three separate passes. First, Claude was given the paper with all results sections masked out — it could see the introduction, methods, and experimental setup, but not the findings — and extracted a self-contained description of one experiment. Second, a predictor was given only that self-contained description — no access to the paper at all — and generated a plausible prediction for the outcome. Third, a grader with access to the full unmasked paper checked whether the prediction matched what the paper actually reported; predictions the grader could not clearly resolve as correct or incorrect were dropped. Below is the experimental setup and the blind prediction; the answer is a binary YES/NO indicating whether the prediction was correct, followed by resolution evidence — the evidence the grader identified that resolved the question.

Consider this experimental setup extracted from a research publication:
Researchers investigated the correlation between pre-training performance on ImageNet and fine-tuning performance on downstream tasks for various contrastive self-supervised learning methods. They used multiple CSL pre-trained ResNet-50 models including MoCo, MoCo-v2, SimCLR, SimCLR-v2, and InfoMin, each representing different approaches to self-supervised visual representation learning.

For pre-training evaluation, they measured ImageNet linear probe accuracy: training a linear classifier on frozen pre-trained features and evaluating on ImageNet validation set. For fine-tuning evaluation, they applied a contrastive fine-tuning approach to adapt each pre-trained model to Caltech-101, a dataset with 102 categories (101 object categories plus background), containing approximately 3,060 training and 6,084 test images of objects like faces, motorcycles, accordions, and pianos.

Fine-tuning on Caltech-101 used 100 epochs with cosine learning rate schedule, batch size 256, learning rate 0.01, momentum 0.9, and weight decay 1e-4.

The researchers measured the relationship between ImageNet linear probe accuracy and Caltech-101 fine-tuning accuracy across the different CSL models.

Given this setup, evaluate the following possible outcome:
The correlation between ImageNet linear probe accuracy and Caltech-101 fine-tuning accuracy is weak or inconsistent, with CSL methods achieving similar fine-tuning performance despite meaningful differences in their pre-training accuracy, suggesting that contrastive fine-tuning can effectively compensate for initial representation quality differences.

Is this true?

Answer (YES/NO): NO